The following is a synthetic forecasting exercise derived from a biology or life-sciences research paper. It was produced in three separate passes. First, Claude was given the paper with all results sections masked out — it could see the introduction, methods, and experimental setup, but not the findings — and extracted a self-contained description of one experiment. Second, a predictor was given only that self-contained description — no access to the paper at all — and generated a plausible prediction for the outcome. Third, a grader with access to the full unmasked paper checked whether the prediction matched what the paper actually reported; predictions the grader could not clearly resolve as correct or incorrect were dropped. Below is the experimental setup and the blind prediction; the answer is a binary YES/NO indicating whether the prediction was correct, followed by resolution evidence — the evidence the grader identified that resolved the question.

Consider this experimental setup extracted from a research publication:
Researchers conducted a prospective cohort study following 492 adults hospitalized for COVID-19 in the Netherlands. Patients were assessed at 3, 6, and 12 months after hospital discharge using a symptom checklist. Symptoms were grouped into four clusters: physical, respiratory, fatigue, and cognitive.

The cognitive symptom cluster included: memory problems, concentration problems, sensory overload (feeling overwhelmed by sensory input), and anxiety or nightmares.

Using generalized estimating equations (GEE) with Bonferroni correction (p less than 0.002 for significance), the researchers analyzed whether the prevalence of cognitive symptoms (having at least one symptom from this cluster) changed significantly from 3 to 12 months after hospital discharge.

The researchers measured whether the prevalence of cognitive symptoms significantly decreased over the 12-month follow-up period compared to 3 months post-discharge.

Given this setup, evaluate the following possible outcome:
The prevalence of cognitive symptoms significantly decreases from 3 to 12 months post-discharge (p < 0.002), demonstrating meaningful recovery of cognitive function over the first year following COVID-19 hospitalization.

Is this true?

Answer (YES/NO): NO